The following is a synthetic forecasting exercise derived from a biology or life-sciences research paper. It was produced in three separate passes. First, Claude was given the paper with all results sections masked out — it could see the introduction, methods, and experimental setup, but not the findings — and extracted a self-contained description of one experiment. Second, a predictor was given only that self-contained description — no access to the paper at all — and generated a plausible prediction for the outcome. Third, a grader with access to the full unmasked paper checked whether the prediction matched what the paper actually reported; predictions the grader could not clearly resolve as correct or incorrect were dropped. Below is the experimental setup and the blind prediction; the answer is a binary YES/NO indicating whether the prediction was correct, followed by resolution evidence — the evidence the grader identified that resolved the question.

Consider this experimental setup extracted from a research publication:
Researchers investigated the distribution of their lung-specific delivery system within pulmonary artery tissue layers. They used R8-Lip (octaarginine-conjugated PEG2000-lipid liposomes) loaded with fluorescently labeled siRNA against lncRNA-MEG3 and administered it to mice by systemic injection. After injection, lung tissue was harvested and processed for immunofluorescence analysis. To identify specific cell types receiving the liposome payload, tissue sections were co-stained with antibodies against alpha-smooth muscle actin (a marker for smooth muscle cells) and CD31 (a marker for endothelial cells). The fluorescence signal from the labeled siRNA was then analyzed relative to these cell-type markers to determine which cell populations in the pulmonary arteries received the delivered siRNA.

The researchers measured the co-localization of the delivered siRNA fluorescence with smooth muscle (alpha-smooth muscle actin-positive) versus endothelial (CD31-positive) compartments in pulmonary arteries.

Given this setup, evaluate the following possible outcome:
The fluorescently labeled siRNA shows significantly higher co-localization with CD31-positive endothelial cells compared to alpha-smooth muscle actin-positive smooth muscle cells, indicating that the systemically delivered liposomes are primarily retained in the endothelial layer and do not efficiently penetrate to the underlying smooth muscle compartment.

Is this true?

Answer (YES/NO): NO